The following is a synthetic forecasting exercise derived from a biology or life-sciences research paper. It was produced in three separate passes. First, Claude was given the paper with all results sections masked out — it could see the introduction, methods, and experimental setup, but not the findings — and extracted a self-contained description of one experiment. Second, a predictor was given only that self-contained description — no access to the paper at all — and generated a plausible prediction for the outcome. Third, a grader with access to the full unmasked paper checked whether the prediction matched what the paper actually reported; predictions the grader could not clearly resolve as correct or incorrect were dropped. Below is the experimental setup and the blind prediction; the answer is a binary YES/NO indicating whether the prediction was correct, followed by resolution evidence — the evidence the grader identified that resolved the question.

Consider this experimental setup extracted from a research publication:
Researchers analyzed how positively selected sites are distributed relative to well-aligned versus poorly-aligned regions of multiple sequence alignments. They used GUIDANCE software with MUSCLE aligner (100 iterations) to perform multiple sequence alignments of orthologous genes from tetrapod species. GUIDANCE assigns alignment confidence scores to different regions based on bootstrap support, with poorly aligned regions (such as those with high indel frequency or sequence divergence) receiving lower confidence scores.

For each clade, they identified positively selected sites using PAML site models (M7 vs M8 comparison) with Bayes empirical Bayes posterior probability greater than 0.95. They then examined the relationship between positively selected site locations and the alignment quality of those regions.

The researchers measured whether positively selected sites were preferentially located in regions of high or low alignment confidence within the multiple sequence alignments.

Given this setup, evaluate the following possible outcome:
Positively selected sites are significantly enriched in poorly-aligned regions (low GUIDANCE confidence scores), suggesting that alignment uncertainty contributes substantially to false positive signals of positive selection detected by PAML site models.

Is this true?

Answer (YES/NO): NO